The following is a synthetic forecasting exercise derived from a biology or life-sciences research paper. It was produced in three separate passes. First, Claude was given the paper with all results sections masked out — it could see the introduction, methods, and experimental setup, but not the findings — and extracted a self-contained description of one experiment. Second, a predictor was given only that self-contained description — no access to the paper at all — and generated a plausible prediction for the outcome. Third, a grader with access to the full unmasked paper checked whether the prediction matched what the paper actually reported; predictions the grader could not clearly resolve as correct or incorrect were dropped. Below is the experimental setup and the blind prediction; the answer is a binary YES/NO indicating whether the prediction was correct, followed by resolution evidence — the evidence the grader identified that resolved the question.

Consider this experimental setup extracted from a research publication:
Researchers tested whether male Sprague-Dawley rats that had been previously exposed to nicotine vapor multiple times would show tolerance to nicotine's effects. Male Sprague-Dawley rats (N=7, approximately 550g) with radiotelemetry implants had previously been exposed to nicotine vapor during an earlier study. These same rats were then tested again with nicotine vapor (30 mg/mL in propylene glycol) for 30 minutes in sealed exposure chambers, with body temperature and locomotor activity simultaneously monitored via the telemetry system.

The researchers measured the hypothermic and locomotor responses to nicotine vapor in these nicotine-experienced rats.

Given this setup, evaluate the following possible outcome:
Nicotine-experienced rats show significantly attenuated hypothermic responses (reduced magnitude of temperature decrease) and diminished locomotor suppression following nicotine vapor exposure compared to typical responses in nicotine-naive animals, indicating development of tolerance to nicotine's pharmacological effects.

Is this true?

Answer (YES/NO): NO